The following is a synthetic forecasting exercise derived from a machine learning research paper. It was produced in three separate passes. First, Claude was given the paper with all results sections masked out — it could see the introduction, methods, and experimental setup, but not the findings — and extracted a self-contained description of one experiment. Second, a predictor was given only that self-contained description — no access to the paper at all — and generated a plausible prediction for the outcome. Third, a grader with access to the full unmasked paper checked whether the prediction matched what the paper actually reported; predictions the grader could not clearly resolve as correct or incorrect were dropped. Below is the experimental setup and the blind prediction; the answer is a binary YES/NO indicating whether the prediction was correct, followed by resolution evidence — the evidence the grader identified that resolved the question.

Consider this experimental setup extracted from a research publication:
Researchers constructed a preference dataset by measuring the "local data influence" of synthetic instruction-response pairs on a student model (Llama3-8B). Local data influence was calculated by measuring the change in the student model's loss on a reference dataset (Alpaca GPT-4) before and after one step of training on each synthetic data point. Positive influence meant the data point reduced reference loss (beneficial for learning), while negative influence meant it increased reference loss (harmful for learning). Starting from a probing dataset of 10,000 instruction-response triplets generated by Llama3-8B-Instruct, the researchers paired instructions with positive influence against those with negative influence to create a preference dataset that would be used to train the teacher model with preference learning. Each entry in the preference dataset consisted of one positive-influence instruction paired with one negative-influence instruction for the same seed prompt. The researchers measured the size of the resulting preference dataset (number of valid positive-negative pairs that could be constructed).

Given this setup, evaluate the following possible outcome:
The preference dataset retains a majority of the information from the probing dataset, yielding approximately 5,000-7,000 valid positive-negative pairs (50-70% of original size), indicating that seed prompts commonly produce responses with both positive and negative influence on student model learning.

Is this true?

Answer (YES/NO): YES